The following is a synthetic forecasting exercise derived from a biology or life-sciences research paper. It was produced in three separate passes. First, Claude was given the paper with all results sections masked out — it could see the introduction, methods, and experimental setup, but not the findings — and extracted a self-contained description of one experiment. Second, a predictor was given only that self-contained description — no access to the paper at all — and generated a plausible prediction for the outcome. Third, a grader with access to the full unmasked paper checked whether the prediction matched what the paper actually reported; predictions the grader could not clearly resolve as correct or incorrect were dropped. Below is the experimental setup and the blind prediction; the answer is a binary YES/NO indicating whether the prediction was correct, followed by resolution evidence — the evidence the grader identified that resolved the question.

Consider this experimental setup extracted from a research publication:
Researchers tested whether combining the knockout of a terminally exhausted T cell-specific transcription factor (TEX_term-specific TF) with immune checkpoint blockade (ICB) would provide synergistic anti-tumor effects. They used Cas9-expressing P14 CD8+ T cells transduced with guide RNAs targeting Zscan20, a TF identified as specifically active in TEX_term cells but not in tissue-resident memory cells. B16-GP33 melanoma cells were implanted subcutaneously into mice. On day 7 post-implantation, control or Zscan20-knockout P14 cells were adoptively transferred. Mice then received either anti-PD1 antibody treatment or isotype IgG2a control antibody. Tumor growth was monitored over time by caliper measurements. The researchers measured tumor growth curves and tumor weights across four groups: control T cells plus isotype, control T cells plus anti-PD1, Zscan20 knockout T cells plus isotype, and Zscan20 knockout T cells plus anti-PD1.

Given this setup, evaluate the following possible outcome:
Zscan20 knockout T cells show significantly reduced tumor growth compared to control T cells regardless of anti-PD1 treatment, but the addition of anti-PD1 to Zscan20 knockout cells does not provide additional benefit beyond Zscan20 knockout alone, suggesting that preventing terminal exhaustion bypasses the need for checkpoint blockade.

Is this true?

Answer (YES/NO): NO